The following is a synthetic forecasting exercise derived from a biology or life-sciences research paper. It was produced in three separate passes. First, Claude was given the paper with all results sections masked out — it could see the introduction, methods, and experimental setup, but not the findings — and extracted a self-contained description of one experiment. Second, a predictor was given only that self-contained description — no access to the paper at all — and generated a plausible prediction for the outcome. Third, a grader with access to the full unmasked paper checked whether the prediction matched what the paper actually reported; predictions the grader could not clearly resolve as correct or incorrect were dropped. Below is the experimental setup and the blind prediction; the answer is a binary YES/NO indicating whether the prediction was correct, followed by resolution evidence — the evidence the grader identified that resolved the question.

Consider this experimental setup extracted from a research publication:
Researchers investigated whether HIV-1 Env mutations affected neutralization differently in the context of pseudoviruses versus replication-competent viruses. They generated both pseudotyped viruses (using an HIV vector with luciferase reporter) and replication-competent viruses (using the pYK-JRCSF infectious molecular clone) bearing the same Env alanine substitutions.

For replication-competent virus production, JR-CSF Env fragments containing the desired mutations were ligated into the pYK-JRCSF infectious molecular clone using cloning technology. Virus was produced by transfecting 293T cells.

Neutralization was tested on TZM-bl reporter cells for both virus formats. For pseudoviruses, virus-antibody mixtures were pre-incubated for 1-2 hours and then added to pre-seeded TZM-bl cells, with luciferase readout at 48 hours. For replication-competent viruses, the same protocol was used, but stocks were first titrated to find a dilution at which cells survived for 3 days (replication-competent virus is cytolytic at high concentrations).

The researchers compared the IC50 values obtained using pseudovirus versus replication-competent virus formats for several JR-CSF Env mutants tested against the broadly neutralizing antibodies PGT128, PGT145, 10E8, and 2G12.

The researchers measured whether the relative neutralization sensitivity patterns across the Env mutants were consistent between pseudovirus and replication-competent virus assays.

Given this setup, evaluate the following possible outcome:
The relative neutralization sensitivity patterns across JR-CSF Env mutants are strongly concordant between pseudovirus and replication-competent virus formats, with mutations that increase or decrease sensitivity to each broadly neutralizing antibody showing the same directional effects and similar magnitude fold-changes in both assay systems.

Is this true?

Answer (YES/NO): YES